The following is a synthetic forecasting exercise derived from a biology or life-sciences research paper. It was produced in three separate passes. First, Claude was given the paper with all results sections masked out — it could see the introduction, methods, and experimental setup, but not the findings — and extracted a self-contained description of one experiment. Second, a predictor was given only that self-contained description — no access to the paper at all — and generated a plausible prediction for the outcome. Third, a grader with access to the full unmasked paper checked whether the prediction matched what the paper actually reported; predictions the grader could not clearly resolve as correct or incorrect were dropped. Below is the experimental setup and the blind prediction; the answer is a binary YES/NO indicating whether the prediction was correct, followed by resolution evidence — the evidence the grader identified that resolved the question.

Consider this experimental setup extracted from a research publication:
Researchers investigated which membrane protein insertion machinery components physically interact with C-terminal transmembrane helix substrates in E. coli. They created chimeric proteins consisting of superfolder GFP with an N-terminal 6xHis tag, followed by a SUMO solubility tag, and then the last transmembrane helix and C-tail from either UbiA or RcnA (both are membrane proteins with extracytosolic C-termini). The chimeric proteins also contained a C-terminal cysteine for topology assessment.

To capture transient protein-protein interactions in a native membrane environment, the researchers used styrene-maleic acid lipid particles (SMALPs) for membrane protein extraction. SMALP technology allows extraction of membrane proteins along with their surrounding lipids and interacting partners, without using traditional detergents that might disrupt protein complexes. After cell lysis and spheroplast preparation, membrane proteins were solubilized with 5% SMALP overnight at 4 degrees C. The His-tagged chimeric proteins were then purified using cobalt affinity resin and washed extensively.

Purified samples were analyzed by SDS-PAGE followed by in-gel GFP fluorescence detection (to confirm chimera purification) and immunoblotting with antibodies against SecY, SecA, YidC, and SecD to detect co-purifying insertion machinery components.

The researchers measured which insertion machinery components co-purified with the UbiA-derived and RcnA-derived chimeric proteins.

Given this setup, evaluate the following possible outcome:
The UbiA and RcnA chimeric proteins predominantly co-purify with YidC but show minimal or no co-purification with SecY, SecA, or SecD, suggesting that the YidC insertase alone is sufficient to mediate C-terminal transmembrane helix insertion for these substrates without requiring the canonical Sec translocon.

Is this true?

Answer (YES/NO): NO